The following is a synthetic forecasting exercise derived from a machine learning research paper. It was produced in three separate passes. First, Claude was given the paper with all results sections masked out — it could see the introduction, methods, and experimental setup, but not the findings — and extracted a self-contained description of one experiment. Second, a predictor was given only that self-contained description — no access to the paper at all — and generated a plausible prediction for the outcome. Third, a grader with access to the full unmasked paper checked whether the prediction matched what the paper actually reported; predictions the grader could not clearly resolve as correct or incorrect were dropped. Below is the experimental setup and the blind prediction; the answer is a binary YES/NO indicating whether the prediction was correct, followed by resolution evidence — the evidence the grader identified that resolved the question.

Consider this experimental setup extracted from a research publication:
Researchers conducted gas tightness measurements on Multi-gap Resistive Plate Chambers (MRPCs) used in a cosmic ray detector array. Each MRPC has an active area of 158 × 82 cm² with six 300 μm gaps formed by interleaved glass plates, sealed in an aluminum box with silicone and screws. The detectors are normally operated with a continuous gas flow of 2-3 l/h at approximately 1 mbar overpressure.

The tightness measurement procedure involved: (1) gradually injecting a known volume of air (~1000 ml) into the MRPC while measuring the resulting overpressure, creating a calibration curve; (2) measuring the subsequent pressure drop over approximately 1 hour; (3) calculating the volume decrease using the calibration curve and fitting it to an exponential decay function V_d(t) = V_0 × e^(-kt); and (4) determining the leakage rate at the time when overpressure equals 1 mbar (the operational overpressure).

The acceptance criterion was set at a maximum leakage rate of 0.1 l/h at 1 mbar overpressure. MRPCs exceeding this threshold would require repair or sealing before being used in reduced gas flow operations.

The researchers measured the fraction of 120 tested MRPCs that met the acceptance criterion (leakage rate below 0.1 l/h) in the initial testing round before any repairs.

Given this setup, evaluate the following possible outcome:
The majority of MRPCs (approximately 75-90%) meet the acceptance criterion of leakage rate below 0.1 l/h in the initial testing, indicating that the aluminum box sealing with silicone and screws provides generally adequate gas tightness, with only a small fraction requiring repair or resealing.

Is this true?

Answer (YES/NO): NO